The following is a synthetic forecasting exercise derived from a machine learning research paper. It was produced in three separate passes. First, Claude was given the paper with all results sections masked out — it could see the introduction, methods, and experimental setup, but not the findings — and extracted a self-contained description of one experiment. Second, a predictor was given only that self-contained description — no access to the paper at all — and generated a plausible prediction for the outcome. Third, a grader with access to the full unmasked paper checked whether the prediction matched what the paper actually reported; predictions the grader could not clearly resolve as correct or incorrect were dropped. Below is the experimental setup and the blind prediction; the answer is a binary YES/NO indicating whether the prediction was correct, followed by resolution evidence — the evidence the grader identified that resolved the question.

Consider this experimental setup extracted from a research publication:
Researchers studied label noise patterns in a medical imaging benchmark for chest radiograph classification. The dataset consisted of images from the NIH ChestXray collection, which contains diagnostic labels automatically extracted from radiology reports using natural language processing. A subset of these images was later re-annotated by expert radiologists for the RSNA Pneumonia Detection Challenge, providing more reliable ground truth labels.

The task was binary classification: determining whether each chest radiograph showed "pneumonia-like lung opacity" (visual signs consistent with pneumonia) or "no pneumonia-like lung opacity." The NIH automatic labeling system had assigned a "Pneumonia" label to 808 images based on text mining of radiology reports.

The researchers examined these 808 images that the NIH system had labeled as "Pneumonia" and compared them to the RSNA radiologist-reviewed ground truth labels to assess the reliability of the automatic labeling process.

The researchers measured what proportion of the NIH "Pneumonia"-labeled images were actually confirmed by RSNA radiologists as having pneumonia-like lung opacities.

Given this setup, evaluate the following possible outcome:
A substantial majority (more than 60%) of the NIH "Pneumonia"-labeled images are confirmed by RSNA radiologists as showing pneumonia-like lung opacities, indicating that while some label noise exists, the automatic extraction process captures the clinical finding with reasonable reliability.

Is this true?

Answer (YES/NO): NO